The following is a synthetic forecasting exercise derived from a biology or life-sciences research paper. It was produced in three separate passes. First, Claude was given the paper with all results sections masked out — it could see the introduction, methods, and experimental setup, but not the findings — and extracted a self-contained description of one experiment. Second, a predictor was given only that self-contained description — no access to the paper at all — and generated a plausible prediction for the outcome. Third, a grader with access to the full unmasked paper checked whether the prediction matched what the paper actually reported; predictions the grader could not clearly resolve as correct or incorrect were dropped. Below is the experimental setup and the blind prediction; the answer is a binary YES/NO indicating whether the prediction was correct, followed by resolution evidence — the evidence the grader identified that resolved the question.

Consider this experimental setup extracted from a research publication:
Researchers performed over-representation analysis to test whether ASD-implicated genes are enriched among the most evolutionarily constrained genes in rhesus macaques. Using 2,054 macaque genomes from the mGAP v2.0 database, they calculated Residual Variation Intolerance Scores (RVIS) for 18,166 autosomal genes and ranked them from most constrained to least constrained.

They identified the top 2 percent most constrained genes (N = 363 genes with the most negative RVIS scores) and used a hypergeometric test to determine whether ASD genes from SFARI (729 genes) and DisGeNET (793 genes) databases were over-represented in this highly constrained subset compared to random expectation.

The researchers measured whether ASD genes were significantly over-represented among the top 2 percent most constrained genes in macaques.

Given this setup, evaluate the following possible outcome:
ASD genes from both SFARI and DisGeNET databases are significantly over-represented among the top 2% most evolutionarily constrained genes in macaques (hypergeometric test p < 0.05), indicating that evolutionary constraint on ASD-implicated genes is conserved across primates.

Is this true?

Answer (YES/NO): YES